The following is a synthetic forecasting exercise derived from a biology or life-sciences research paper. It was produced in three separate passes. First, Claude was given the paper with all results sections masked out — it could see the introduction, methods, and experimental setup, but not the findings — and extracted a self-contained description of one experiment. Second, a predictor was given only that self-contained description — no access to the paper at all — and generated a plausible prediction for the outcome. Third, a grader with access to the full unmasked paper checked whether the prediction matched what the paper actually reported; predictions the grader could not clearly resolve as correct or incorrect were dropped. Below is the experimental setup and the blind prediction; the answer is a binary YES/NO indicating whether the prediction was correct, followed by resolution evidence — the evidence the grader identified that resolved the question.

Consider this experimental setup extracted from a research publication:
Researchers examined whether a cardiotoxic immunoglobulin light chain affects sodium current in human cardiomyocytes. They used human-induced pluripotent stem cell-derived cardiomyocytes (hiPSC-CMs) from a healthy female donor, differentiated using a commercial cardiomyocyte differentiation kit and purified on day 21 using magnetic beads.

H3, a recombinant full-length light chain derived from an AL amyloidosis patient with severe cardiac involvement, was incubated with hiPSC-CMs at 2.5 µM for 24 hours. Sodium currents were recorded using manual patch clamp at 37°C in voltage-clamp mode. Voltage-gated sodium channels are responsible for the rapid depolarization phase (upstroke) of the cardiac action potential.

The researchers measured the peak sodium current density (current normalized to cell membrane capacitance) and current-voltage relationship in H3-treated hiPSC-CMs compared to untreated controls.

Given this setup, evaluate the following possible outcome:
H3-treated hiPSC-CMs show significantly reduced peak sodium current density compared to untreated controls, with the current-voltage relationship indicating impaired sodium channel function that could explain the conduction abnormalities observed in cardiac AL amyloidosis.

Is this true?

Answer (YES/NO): YES